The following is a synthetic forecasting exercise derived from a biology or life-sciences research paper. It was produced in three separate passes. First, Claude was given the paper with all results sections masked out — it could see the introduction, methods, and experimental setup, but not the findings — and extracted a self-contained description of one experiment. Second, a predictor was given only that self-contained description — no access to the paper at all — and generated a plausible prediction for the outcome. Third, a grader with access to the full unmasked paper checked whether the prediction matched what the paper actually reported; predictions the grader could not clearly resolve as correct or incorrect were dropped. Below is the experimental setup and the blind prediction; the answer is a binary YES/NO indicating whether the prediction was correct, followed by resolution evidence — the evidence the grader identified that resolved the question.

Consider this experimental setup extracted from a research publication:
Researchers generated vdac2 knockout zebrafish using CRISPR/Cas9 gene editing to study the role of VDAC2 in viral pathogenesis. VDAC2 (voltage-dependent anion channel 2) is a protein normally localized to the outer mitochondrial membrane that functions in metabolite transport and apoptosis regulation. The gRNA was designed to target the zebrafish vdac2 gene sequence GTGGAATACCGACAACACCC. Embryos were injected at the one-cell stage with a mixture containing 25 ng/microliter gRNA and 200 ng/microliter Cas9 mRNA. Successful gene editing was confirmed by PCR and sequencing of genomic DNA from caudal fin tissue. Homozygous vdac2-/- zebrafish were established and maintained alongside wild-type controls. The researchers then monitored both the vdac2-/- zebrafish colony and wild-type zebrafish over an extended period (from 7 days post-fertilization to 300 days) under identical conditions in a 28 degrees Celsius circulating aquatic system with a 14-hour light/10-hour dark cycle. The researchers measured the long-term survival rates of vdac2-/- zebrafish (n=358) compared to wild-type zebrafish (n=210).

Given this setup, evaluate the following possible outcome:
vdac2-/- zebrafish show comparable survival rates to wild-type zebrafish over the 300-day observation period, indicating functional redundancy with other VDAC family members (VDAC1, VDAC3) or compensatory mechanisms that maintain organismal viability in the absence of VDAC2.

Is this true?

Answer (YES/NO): NO